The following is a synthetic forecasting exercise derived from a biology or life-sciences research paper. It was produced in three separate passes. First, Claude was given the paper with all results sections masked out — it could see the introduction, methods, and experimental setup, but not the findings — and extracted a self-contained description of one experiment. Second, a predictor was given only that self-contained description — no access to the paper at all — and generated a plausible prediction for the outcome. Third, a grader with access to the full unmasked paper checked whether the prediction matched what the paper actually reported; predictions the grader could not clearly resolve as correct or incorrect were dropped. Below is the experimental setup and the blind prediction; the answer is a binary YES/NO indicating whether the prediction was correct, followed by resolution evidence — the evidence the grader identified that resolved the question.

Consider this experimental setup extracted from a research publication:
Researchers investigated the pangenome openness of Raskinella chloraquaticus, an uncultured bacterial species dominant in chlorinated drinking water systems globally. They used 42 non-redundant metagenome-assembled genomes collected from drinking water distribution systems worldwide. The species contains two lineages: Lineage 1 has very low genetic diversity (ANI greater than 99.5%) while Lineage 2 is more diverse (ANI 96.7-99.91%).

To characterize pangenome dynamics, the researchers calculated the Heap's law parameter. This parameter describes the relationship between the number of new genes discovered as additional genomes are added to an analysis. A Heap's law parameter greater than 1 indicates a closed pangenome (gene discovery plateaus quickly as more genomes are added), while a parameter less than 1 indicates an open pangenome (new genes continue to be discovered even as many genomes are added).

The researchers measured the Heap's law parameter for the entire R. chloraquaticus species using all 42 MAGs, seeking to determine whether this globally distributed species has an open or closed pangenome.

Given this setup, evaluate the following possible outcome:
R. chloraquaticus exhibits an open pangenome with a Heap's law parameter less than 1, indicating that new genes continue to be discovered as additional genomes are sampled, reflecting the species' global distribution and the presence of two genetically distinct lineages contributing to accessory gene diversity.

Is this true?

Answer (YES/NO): YES